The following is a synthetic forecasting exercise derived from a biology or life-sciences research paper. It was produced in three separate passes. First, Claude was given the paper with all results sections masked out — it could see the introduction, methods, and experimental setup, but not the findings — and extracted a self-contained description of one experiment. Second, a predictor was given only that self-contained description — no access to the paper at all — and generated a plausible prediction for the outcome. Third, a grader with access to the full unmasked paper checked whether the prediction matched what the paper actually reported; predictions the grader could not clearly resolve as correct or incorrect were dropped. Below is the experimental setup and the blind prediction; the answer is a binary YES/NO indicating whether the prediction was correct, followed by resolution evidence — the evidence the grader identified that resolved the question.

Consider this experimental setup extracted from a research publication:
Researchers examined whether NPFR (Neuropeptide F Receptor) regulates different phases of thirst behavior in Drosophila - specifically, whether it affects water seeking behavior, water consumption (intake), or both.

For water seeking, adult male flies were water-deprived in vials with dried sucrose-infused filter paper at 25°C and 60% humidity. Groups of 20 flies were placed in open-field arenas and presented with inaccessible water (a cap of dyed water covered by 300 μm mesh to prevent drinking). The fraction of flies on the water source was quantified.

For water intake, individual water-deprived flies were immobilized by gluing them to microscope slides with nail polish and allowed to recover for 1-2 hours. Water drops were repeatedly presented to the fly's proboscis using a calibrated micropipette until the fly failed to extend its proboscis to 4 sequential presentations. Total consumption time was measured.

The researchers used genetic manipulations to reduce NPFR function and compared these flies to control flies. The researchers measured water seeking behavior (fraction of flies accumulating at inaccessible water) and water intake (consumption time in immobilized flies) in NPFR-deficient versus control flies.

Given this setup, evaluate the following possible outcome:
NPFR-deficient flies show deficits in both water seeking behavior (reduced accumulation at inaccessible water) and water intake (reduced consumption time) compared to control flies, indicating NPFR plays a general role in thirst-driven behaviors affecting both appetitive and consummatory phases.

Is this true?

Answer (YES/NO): NO